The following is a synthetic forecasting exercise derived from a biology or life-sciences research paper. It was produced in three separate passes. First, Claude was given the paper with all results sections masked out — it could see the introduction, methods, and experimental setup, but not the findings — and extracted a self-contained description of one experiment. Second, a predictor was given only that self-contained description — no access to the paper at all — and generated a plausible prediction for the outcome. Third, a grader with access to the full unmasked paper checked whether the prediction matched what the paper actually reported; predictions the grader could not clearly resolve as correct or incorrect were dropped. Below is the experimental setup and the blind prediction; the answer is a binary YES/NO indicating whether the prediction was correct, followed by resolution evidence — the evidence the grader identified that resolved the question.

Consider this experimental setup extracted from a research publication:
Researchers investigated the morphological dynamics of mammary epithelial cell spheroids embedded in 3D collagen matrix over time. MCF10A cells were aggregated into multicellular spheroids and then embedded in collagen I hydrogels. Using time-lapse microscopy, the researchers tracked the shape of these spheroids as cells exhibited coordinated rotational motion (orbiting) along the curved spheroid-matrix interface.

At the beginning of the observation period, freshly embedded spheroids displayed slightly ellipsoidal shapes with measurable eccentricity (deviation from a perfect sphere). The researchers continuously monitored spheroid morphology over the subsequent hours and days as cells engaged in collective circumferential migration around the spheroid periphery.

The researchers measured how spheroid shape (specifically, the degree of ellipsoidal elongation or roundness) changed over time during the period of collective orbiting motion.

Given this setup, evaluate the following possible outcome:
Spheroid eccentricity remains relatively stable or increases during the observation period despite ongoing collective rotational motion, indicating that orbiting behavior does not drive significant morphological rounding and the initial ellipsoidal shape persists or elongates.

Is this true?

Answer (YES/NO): NO